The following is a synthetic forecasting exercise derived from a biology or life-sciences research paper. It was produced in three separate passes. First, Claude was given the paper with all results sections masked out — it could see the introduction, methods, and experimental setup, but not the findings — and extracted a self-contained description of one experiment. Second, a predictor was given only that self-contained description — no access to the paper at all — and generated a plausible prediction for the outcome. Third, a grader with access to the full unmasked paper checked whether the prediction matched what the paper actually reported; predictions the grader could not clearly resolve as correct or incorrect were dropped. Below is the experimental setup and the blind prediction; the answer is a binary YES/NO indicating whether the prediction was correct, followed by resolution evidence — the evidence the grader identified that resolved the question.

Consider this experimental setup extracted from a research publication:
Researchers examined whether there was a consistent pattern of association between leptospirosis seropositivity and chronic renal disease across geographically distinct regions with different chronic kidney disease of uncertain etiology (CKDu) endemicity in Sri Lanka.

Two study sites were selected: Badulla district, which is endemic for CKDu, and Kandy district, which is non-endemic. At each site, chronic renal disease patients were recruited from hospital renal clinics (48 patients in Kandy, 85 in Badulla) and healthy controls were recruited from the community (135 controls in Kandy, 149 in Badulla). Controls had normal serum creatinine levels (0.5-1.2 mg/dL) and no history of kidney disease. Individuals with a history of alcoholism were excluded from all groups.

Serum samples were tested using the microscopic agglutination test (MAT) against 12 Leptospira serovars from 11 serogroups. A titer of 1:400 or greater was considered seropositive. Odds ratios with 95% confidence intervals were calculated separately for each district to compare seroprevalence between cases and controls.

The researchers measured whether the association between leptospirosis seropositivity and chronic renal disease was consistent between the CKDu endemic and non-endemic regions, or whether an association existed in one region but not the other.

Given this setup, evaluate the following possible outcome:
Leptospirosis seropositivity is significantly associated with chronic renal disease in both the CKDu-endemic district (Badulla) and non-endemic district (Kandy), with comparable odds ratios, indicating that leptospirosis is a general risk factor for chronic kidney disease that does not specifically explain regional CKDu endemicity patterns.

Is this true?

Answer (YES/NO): NO